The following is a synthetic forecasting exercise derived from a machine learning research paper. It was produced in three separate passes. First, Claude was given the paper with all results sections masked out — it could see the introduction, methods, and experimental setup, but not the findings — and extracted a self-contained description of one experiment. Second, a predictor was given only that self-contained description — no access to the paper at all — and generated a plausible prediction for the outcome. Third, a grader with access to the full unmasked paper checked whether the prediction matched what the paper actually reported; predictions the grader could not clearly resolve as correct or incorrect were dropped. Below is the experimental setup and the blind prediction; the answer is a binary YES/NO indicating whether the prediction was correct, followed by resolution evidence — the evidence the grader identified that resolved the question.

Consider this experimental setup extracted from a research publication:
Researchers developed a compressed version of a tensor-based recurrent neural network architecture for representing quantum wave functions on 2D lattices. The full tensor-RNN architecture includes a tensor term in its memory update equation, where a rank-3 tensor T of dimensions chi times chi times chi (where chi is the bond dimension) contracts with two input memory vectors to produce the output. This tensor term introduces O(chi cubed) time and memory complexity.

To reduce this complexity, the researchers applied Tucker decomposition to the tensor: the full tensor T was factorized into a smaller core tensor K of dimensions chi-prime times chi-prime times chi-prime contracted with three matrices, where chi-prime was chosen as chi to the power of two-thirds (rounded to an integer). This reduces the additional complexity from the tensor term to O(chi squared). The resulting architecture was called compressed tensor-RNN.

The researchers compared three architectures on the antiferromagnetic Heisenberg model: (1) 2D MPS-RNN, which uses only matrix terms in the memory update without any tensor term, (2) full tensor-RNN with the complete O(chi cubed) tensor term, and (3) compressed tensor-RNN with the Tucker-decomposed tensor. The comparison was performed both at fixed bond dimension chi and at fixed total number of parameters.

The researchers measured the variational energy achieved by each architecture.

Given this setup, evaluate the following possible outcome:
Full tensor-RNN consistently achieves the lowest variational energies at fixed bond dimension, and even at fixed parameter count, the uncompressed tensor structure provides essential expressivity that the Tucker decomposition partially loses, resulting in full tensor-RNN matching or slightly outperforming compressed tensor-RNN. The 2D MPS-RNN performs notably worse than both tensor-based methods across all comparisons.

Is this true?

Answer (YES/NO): YES